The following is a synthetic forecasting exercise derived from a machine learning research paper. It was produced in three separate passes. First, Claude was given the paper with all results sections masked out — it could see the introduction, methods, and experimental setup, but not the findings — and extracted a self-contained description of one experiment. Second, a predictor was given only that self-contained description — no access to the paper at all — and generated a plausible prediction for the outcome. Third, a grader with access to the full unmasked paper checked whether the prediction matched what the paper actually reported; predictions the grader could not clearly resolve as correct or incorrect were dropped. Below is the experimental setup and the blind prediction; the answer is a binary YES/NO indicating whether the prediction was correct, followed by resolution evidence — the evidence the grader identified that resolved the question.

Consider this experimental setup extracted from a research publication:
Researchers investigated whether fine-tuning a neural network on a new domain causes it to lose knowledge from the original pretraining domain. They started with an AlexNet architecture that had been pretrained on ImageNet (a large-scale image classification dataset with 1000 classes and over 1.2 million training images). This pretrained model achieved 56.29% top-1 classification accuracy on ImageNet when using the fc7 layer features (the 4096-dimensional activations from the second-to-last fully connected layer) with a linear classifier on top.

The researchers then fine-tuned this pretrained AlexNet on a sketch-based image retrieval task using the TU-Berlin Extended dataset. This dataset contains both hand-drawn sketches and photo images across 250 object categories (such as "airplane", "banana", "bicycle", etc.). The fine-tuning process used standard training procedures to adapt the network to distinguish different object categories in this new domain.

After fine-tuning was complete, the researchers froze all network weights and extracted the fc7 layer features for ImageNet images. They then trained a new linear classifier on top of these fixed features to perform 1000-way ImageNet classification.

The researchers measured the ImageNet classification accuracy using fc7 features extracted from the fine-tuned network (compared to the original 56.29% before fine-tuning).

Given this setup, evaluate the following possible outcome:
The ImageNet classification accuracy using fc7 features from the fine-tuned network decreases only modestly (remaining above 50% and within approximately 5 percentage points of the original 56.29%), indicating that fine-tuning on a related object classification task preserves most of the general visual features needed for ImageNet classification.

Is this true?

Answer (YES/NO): NO